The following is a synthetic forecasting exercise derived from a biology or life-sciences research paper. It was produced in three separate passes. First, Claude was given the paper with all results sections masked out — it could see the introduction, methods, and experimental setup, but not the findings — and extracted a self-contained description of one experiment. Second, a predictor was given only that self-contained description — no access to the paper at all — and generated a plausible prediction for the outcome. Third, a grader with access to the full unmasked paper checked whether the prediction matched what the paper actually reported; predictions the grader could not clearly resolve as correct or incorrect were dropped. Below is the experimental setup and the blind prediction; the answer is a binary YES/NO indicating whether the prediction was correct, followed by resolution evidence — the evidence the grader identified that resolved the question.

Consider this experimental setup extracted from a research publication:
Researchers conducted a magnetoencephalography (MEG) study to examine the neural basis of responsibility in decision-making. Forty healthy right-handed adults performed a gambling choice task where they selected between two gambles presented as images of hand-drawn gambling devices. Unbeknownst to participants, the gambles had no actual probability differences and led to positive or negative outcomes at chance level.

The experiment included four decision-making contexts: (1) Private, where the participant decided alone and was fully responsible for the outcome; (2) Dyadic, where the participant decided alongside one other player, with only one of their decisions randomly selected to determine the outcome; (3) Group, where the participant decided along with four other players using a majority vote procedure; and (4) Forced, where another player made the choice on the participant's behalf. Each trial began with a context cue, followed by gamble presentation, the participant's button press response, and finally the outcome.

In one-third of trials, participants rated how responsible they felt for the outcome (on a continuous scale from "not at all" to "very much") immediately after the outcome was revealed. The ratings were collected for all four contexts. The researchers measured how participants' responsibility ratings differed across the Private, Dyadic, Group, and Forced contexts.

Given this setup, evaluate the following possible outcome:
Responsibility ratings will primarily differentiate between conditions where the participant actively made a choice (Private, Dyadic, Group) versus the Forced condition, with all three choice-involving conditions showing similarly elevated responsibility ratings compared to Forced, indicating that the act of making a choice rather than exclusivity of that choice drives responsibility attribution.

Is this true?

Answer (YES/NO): NO